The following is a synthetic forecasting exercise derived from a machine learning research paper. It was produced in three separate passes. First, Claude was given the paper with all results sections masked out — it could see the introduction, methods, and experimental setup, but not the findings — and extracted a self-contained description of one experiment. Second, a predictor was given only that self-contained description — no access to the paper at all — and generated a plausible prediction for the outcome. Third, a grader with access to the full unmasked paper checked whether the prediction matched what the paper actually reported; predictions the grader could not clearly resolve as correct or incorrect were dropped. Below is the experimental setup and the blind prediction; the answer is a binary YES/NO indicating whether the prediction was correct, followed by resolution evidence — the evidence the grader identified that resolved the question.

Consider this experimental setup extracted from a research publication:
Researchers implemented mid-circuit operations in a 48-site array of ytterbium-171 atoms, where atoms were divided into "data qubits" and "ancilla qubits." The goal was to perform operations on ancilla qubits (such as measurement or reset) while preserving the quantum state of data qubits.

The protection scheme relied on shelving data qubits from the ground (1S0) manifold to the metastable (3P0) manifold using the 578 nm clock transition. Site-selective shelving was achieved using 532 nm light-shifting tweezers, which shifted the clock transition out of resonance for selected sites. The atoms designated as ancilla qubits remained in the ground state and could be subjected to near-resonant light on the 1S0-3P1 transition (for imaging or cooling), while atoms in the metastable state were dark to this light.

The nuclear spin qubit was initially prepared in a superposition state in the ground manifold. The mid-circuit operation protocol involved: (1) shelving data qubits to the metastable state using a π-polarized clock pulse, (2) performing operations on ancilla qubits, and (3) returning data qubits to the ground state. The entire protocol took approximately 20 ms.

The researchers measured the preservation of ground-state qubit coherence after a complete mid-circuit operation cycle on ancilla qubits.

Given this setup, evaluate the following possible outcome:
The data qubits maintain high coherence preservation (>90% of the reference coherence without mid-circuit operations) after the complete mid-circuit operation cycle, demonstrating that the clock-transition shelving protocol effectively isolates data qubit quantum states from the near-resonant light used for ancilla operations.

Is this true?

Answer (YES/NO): YES